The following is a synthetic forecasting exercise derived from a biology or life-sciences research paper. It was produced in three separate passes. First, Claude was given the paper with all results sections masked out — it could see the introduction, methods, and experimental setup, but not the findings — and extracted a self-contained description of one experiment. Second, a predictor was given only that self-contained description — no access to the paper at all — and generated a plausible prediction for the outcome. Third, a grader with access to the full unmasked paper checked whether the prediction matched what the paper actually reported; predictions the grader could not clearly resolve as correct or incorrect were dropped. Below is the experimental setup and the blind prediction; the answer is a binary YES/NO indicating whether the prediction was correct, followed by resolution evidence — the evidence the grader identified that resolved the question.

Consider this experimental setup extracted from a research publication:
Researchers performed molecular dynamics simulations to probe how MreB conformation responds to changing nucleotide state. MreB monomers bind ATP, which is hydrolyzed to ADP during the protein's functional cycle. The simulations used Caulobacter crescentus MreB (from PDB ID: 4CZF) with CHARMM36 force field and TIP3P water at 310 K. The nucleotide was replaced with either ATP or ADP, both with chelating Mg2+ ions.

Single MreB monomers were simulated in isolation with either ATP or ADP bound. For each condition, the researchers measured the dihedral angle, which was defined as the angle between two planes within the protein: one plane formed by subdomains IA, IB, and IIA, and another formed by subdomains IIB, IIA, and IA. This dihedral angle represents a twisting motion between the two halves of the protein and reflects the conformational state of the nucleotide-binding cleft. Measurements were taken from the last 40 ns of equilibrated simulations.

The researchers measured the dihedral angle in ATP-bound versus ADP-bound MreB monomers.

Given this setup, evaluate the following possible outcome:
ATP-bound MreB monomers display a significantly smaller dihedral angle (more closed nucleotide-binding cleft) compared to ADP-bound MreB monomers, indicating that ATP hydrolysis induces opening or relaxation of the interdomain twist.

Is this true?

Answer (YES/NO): NO